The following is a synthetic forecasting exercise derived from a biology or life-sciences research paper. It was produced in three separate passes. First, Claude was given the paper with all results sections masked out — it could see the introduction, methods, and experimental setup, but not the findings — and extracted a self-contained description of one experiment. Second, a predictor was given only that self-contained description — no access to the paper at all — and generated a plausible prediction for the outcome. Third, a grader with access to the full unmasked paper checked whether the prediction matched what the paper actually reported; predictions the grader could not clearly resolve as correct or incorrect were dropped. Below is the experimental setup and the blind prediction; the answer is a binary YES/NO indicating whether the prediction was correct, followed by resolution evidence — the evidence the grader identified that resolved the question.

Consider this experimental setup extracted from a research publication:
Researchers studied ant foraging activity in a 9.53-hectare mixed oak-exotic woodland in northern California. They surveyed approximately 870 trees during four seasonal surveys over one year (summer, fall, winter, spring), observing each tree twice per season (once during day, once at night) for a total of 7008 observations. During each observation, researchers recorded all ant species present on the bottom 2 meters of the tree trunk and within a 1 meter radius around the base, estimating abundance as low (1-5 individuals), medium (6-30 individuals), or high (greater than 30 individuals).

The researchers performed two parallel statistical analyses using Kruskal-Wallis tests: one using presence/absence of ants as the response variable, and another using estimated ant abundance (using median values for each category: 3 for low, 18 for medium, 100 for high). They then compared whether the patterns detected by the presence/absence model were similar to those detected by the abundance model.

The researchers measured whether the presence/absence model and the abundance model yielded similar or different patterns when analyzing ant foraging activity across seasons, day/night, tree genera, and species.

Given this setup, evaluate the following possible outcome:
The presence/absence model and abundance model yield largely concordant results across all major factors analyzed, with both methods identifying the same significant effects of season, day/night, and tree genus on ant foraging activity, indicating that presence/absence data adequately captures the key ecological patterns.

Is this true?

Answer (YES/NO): YES